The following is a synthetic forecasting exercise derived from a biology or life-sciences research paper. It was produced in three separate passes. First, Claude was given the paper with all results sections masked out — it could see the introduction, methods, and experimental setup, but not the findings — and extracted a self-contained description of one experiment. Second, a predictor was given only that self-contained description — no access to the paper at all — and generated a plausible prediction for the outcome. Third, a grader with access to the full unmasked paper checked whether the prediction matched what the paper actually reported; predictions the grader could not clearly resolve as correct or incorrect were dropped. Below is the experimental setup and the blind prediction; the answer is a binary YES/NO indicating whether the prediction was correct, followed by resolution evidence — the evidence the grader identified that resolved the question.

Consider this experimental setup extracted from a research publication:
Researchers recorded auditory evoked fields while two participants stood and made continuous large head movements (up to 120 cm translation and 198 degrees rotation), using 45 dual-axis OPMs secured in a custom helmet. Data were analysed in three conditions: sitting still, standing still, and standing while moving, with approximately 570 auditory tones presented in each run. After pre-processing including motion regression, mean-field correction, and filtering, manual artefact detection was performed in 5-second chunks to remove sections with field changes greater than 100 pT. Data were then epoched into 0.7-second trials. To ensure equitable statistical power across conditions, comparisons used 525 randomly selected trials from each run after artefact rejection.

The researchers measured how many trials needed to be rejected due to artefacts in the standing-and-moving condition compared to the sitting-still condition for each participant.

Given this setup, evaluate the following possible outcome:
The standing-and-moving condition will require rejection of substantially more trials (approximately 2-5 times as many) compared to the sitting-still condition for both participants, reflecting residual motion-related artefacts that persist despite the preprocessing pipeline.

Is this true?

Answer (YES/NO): NO